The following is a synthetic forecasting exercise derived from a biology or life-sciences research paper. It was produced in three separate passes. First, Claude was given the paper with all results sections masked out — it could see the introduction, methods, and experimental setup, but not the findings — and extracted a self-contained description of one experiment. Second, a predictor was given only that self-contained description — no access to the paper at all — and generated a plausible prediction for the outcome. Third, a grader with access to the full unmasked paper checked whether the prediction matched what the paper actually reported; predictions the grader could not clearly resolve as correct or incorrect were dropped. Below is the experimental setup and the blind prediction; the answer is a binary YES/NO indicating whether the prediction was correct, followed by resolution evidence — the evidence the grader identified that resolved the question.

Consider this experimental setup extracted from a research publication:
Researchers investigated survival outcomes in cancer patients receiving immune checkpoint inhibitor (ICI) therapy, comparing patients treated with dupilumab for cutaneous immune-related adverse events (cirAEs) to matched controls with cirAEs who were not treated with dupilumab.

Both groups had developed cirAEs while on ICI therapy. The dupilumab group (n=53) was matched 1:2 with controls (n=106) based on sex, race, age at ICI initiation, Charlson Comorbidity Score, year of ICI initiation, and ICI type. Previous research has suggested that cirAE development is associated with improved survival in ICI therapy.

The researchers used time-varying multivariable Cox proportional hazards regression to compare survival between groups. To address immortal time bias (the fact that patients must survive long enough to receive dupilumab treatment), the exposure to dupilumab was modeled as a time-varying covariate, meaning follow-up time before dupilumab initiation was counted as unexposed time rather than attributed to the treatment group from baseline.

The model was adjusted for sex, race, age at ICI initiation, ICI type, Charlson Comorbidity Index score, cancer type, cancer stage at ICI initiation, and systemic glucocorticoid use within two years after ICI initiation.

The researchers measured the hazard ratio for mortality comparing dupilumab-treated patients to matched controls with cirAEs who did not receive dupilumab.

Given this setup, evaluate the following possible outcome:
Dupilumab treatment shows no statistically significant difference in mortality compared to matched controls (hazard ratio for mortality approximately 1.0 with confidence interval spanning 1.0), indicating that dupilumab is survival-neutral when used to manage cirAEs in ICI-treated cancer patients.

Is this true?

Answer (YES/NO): NO